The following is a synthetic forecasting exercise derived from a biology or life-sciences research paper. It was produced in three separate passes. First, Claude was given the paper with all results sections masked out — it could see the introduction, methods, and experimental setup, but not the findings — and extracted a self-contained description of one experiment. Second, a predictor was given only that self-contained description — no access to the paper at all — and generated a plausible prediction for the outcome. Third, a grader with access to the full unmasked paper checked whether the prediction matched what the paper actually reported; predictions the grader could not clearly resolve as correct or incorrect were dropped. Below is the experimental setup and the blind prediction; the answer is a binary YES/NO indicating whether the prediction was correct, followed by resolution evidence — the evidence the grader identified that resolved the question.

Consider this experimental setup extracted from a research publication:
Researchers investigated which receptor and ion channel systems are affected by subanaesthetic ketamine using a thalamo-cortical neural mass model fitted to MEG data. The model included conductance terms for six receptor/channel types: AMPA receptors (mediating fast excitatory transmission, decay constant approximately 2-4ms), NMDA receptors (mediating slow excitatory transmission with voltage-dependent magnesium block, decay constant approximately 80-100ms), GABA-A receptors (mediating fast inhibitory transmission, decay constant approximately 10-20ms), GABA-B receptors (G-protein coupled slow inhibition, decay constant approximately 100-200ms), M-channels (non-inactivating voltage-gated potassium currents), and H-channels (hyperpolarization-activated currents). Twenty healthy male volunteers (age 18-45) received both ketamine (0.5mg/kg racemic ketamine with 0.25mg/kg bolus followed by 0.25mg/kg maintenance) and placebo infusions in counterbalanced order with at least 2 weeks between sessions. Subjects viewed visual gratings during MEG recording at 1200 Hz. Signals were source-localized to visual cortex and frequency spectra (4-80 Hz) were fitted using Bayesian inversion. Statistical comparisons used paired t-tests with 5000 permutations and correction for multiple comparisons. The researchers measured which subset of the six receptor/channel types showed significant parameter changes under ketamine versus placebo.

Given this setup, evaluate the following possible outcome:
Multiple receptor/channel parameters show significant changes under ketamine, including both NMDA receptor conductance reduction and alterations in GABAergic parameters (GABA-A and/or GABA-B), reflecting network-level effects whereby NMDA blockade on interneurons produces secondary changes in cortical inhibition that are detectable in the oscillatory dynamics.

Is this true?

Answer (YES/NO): NO